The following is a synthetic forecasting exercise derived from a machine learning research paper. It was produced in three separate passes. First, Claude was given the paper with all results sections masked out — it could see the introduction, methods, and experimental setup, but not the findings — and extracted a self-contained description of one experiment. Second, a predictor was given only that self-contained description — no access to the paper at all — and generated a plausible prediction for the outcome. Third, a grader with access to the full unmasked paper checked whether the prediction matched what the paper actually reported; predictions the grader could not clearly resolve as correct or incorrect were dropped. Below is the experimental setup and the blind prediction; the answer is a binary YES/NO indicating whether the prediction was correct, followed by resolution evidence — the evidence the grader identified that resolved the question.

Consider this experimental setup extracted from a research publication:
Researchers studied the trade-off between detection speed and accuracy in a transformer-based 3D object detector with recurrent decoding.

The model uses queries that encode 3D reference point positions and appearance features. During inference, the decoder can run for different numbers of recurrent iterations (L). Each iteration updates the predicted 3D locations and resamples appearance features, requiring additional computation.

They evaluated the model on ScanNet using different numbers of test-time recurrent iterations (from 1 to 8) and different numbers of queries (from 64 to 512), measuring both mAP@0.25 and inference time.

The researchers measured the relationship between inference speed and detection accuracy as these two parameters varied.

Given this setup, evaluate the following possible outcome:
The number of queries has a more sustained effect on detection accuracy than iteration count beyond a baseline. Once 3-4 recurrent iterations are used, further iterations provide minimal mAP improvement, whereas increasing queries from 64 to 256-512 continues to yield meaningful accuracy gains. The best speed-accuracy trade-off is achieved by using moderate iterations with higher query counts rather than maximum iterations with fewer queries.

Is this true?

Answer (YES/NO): NO